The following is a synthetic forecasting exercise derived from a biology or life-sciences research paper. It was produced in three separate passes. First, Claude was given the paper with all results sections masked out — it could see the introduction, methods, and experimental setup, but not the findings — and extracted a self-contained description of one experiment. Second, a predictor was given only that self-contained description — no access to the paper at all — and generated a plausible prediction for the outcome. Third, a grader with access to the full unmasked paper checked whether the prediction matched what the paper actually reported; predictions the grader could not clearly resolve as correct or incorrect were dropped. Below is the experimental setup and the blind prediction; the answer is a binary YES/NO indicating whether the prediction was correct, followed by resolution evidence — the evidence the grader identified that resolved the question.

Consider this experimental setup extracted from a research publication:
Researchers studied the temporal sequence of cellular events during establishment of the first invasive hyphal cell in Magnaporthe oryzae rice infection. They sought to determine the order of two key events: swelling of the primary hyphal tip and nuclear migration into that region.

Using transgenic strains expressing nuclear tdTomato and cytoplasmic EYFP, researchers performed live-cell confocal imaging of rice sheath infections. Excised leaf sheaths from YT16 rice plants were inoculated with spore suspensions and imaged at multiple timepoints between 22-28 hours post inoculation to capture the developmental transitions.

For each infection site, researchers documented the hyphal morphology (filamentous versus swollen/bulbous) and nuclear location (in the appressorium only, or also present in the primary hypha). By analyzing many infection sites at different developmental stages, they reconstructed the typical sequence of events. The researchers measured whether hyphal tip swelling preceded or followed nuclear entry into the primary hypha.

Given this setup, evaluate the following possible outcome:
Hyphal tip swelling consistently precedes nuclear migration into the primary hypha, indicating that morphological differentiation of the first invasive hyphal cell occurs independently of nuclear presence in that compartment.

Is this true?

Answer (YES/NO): YES